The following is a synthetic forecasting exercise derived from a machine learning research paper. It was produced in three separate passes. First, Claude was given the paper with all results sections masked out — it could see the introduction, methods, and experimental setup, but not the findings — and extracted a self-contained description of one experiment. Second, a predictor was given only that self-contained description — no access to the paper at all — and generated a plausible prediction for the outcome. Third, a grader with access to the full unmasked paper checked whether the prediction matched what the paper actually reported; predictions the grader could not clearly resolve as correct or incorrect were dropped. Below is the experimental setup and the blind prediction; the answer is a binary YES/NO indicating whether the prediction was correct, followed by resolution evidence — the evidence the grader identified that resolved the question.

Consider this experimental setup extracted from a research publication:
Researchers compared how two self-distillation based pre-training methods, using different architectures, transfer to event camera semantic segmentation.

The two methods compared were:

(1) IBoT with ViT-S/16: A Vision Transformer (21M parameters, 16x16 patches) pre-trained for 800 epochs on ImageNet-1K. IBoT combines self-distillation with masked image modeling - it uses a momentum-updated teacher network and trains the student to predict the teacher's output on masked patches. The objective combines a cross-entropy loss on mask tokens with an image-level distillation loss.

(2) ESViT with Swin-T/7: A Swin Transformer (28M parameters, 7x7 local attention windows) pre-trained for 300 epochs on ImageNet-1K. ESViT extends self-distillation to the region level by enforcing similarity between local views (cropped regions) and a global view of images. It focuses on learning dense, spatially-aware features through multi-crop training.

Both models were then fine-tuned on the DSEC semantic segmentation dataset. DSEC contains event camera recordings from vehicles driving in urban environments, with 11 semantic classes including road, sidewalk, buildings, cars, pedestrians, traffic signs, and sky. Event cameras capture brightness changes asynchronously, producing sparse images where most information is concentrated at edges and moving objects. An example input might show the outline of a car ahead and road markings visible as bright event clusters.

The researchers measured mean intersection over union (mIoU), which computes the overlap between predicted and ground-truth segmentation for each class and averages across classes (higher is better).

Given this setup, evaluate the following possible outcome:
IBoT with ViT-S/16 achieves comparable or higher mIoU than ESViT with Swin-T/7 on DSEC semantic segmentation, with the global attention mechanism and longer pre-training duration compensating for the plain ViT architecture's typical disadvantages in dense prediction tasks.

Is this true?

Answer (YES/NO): NO